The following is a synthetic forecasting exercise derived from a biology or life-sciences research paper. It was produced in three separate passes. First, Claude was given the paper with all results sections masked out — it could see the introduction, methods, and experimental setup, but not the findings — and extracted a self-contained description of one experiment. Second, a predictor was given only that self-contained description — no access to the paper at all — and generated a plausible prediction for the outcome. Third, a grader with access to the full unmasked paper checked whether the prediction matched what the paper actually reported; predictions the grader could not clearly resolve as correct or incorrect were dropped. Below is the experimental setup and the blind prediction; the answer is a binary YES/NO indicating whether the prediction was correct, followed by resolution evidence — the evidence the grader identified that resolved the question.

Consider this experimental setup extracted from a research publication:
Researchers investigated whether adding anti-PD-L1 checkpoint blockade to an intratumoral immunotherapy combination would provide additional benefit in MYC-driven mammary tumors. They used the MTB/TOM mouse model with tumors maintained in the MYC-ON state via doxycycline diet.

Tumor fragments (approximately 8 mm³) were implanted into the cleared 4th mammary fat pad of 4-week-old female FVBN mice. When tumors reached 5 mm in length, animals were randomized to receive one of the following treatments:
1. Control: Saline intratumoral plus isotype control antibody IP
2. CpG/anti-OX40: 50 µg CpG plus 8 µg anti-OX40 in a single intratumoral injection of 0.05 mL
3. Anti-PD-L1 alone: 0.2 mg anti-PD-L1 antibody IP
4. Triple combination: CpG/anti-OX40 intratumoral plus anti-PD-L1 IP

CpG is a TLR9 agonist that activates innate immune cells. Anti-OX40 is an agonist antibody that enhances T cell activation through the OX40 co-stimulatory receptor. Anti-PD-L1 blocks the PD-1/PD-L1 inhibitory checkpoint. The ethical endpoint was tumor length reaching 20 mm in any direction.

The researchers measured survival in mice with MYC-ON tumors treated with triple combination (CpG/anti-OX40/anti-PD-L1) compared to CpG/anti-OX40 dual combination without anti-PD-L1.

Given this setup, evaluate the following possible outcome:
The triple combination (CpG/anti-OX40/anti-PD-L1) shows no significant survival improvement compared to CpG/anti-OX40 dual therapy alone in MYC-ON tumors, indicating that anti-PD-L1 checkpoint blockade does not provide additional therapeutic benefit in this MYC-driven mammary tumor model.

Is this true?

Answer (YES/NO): NO